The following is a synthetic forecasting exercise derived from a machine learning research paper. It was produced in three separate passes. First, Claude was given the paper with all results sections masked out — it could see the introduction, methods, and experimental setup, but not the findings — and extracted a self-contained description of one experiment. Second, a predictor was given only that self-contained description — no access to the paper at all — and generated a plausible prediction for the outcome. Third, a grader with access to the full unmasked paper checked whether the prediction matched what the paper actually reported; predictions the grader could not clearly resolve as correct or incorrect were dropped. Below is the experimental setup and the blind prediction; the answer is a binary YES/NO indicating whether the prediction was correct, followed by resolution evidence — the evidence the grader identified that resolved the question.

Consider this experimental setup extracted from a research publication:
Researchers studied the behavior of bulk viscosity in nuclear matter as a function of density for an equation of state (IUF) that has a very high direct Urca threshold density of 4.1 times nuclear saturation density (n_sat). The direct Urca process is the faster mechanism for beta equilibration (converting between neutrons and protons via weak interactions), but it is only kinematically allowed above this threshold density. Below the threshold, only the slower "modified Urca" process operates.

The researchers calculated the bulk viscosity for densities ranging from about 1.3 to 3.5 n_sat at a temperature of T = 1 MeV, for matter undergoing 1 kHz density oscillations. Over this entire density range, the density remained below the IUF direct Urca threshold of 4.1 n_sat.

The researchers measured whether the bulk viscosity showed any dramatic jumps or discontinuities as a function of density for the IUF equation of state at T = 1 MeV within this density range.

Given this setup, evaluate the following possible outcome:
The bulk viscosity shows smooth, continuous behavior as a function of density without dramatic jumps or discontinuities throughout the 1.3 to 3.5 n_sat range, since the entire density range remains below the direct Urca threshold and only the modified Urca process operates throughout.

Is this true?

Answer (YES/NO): YES